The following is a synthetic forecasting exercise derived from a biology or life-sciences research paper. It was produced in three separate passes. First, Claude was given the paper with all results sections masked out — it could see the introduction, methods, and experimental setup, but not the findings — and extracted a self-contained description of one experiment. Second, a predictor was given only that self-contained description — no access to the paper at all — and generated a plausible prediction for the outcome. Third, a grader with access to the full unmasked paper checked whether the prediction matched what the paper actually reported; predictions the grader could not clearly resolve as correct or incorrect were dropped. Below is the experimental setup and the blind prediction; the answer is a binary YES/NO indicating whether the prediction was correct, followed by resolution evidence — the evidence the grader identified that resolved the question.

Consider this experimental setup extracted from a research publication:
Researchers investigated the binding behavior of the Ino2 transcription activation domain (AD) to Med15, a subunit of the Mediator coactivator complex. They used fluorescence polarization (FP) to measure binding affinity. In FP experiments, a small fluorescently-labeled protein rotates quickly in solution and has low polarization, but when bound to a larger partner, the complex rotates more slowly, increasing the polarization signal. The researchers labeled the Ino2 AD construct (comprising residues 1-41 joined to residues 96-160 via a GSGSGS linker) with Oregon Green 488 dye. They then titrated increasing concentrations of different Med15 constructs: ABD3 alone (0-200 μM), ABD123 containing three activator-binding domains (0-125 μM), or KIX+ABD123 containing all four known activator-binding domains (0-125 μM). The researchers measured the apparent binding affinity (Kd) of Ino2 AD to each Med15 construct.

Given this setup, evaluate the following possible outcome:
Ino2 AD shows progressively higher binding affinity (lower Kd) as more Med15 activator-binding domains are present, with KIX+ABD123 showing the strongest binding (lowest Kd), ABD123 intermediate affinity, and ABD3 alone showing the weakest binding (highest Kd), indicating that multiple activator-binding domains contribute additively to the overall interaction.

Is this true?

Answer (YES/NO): YES